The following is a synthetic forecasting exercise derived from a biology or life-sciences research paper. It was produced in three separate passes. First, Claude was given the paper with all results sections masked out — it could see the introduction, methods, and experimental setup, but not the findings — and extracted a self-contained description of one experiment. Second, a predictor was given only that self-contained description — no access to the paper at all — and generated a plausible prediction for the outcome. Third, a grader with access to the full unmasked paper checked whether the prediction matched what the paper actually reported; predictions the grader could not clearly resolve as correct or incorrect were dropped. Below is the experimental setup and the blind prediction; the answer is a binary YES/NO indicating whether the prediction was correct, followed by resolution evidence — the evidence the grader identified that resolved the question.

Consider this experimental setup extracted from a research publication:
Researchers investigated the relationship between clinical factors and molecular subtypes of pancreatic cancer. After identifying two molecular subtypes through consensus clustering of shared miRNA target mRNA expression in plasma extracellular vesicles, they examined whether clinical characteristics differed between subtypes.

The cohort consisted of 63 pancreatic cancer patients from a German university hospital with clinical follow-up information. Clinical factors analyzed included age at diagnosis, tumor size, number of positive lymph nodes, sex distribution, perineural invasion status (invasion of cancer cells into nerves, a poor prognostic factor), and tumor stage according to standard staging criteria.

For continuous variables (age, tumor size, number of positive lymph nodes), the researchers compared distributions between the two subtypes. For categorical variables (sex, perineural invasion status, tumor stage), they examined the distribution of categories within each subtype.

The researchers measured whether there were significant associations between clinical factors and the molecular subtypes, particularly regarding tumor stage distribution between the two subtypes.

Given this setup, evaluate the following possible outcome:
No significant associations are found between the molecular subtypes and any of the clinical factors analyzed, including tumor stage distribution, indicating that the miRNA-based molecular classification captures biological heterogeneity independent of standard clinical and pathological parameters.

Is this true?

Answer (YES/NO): NO